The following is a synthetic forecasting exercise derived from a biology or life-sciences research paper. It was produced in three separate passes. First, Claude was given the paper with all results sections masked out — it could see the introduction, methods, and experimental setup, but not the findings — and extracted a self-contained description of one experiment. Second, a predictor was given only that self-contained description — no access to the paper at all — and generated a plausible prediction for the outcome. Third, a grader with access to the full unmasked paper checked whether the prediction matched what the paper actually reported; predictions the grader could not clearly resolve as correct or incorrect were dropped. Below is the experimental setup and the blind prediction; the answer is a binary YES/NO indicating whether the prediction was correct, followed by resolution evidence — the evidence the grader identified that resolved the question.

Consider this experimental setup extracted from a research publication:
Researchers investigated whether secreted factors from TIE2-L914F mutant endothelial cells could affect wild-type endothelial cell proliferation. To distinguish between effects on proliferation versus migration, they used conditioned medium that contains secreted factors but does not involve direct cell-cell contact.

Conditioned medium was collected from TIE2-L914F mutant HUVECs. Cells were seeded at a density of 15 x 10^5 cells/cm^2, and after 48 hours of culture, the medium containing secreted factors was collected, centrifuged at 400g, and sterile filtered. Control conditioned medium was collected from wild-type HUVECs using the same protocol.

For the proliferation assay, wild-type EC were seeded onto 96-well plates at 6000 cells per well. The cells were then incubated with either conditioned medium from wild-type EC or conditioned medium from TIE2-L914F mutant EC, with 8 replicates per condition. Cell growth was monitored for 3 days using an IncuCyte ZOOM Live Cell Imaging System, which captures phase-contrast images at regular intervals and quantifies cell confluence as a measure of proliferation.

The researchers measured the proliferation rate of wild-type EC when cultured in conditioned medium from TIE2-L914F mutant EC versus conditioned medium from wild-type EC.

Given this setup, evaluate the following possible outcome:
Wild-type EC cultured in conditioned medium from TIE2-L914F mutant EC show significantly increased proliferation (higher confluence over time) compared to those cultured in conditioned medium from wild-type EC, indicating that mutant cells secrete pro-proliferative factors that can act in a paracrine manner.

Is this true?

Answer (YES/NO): NO